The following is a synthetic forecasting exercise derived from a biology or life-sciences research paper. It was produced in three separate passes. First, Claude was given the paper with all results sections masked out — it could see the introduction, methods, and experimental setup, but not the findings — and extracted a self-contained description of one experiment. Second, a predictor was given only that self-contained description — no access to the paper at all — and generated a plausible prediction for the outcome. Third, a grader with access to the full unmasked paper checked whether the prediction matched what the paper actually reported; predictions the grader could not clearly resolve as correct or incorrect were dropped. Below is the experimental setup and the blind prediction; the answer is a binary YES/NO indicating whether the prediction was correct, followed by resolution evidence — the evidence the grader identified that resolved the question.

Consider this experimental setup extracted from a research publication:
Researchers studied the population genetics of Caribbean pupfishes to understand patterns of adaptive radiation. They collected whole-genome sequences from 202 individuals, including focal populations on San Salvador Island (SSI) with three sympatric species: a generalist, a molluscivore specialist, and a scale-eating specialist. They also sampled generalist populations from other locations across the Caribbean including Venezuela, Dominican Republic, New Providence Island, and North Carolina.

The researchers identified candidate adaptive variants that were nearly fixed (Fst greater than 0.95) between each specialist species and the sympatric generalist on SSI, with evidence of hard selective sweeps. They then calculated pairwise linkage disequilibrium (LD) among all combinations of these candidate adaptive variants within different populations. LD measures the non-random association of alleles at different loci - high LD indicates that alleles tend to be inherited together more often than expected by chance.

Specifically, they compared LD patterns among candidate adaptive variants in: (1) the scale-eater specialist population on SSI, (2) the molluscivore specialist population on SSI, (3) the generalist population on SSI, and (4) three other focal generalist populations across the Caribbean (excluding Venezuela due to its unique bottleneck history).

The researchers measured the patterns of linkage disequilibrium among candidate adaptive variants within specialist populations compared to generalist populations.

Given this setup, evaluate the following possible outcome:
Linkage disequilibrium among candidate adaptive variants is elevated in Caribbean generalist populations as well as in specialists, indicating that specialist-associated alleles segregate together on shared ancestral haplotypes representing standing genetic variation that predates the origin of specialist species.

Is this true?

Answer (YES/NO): NO